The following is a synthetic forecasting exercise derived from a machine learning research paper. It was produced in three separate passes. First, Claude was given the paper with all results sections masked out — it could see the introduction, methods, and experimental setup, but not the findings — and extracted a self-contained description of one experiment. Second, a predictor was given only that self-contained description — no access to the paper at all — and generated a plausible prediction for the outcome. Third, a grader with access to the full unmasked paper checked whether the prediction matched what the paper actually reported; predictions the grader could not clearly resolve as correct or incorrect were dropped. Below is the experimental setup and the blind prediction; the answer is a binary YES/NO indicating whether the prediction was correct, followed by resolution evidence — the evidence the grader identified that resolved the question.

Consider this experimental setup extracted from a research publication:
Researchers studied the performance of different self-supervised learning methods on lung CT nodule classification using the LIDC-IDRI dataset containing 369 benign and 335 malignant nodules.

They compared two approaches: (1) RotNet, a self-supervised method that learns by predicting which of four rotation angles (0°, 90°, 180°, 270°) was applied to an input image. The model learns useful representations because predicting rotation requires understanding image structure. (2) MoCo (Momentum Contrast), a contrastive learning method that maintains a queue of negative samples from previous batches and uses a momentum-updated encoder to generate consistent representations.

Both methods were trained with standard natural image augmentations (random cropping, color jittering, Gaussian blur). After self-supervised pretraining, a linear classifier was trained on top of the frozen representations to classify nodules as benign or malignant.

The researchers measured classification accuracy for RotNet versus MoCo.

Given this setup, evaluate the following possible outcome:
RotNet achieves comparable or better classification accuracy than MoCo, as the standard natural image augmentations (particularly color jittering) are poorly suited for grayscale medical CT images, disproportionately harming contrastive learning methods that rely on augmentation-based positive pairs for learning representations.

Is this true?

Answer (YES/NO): NO